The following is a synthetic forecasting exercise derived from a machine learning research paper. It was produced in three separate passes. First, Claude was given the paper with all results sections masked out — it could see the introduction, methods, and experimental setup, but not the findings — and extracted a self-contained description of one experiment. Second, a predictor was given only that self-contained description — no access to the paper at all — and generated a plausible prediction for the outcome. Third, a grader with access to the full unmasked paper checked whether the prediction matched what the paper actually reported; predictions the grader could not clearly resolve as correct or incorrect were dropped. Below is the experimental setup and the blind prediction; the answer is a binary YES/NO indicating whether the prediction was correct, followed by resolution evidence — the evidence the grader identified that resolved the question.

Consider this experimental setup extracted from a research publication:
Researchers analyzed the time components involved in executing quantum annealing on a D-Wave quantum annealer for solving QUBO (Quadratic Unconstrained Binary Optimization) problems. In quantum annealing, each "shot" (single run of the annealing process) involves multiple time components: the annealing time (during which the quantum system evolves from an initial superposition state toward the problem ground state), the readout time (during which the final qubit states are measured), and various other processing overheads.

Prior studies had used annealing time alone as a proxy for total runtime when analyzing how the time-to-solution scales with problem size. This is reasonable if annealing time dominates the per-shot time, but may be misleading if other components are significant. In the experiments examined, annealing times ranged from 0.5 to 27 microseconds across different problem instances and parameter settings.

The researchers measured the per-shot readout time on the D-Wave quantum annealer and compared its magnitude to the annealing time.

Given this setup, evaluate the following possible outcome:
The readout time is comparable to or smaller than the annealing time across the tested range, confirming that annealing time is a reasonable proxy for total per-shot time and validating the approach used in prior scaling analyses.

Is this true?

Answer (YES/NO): NO